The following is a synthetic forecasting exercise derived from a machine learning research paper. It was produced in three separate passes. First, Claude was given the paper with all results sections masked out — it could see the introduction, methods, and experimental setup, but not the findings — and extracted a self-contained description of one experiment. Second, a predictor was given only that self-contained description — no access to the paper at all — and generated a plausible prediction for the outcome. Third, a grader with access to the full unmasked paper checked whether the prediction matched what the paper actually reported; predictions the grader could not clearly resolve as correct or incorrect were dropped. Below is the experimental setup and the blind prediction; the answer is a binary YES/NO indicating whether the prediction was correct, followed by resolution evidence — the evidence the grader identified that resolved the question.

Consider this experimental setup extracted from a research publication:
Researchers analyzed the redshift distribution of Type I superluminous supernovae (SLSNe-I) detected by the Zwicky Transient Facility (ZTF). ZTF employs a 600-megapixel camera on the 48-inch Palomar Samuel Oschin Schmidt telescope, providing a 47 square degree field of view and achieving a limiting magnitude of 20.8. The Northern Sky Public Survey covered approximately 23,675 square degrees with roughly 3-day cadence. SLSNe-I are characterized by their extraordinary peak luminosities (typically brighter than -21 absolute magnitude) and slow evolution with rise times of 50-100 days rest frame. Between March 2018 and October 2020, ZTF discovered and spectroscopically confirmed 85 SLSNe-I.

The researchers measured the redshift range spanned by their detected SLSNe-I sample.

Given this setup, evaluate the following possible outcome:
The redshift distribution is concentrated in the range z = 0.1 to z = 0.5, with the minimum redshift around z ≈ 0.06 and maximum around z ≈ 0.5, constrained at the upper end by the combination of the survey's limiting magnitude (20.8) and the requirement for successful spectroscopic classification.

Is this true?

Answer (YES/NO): NO